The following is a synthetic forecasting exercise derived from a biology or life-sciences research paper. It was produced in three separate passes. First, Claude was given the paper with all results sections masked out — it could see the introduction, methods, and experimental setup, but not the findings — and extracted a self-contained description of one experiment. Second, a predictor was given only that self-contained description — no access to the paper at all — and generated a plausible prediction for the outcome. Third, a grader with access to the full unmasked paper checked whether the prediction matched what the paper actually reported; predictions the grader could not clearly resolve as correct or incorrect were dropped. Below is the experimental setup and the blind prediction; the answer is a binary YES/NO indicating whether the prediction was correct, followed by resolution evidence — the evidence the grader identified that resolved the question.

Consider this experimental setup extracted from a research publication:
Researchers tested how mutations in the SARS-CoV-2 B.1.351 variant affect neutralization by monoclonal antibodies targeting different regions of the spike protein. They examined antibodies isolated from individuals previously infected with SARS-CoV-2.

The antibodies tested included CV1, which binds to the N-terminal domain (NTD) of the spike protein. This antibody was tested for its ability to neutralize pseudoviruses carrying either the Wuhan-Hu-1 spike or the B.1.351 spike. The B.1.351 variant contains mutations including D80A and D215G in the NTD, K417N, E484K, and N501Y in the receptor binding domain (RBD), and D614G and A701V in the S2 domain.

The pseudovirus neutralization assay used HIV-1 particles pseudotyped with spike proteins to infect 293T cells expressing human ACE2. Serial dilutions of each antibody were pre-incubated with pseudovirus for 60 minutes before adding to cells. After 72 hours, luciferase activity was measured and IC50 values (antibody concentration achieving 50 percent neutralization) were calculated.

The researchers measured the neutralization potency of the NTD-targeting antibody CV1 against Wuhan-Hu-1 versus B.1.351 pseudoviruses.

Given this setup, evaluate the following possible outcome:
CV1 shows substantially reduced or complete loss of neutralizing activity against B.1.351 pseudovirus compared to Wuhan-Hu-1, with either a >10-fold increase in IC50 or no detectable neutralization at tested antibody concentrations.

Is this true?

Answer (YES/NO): YES